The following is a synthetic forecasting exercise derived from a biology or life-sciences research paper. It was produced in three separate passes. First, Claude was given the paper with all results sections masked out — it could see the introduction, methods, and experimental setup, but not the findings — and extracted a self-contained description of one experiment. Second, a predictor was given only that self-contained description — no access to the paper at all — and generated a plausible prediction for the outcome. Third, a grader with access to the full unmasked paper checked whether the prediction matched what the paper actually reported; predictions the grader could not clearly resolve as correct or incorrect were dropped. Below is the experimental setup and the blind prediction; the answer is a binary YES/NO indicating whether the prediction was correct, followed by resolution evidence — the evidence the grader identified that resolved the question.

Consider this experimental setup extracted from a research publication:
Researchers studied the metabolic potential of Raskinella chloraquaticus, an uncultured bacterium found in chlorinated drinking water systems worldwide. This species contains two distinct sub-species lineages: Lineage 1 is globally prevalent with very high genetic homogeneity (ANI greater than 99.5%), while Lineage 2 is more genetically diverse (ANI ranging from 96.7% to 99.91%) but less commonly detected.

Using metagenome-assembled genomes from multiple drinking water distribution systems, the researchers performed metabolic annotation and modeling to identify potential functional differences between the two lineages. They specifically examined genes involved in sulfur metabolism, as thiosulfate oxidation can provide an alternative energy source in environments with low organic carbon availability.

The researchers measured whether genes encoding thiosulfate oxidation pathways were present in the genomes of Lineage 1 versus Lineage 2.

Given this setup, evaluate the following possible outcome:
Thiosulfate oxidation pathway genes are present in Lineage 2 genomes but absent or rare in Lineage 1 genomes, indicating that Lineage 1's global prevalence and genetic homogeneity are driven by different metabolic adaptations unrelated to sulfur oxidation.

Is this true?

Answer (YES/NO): NO